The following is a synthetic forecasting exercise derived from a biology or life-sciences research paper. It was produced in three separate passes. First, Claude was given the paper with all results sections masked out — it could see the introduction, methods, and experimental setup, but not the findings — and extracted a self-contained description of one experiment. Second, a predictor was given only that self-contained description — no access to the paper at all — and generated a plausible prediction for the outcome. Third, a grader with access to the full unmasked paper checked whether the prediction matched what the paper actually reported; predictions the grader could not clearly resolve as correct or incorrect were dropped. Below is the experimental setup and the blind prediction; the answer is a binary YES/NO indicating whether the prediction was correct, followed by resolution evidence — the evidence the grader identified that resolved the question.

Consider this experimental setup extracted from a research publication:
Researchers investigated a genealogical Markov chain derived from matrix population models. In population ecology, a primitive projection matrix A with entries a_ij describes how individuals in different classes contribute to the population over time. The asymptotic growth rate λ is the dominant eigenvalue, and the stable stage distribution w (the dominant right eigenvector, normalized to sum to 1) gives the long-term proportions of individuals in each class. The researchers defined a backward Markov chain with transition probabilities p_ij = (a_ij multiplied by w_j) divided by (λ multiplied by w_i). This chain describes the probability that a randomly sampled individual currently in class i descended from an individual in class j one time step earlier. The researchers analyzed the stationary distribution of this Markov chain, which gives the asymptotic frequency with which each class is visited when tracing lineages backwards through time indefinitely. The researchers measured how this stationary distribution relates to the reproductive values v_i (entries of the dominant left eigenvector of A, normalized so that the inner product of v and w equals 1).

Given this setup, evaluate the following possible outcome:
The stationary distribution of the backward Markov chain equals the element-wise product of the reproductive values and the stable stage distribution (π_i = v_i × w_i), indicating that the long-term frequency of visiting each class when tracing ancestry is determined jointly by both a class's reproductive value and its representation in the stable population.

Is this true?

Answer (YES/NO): YES